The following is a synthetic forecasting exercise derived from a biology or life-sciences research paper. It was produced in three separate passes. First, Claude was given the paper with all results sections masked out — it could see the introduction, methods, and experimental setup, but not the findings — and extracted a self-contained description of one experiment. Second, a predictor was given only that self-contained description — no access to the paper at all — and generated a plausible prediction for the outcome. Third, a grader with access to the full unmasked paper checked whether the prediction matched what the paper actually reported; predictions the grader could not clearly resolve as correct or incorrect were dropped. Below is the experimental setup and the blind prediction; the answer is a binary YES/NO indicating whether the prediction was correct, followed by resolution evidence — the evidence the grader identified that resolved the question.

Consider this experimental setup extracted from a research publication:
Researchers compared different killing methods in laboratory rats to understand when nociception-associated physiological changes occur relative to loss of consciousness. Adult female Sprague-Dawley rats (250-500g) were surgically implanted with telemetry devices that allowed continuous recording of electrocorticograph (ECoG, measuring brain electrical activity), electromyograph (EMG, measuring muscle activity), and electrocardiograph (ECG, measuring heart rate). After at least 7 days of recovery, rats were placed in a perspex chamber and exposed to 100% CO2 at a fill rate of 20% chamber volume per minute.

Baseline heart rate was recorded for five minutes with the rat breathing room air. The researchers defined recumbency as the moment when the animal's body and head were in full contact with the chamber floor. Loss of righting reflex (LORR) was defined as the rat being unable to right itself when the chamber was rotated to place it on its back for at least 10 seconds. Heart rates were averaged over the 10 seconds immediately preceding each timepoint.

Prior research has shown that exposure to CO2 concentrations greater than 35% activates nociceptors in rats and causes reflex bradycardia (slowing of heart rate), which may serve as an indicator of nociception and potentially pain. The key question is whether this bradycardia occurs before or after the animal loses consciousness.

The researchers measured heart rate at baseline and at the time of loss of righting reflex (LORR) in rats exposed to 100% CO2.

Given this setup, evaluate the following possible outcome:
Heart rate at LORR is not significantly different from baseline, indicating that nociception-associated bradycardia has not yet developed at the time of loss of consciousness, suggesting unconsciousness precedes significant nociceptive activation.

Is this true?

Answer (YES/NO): NO